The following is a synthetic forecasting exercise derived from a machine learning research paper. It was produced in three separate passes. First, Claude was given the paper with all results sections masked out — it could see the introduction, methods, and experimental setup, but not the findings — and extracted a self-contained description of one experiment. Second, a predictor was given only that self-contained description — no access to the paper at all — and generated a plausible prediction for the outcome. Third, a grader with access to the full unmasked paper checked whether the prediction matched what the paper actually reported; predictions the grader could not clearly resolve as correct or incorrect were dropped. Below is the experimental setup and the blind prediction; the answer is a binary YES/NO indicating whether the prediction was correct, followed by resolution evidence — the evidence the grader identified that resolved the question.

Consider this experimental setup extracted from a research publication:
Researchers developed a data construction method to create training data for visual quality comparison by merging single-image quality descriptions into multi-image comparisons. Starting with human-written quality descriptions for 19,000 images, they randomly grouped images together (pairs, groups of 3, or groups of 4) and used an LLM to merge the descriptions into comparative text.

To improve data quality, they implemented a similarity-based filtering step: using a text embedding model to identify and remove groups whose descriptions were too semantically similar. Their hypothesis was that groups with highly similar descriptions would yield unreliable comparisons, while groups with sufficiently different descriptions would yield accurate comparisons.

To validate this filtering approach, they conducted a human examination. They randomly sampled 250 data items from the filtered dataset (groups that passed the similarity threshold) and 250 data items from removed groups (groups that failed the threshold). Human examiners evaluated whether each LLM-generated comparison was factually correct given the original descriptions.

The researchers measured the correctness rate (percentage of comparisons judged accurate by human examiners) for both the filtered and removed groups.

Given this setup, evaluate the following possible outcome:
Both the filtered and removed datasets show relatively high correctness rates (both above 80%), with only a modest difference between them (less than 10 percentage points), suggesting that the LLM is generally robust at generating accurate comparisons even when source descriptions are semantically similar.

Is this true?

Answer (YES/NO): NO